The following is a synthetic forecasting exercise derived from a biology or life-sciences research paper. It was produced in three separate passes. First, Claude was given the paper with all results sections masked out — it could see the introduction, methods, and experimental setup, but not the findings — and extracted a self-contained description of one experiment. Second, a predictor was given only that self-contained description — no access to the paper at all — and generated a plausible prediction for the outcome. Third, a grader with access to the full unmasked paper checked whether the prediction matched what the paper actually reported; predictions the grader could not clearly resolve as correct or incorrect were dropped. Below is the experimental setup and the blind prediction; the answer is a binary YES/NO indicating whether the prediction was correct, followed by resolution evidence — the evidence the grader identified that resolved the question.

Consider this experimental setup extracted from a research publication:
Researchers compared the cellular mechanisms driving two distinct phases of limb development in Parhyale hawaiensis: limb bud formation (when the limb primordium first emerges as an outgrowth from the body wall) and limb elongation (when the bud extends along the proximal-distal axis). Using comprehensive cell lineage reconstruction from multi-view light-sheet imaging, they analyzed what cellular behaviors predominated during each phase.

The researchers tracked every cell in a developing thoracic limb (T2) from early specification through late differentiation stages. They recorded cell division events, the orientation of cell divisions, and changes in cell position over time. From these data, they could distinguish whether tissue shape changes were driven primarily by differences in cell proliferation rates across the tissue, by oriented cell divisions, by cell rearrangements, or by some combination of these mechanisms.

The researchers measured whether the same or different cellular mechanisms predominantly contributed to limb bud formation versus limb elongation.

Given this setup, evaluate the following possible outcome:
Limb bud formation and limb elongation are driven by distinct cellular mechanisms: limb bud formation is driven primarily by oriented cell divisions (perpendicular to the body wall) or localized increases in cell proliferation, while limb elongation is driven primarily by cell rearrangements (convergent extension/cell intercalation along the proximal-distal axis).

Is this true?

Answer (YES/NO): NO